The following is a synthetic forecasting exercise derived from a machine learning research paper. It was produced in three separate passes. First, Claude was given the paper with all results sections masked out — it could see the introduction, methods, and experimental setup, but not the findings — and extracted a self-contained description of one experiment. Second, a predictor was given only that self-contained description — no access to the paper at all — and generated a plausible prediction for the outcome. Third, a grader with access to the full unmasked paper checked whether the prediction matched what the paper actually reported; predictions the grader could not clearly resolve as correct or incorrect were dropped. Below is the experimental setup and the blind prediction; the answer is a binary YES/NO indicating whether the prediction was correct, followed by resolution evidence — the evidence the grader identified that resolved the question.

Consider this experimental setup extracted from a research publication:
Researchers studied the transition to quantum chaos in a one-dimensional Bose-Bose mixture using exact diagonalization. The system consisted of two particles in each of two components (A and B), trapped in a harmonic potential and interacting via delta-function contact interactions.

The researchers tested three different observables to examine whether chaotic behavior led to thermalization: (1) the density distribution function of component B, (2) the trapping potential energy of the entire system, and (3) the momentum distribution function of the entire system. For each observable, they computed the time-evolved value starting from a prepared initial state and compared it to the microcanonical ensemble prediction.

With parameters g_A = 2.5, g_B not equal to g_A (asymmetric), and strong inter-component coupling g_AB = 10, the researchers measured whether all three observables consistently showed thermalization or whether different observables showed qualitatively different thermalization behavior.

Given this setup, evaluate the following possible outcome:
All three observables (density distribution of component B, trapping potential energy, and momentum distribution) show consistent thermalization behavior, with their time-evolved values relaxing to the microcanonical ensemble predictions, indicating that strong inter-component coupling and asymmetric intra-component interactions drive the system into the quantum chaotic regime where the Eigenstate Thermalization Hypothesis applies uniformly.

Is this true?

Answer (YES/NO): YES